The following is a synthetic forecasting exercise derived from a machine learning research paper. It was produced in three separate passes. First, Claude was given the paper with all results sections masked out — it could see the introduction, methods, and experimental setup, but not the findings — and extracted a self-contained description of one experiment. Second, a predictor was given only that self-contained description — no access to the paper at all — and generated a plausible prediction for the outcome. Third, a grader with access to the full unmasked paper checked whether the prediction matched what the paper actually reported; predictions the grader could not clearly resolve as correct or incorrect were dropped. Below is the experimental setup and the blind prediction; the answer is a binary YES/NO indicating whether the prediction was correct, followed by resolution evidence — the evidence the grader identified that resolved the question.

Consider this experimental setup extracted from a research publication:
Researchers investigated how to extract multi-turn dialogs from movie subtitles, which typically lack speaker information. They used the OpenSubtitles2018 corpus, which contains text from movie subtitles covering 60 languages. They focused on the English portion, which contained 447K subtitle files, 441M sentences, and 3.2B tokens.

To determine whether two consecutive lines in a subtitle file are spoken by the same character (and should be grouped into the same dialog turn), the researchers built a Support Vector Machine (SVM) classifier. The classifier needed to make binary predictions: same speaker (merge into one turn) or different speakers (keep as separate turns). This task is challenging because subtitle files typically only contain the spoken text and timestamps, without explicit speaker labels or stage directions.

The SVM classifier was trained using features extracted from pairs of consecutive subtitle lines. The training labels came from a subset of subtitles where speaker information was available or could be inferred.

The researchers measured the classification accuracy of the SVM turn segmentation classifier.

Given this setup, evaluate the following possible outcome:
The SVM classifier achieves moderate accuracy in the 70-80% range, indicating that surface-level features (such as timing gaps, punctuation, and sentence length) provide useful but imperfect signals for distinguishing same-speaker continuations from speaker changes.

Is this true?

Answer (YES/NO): YES